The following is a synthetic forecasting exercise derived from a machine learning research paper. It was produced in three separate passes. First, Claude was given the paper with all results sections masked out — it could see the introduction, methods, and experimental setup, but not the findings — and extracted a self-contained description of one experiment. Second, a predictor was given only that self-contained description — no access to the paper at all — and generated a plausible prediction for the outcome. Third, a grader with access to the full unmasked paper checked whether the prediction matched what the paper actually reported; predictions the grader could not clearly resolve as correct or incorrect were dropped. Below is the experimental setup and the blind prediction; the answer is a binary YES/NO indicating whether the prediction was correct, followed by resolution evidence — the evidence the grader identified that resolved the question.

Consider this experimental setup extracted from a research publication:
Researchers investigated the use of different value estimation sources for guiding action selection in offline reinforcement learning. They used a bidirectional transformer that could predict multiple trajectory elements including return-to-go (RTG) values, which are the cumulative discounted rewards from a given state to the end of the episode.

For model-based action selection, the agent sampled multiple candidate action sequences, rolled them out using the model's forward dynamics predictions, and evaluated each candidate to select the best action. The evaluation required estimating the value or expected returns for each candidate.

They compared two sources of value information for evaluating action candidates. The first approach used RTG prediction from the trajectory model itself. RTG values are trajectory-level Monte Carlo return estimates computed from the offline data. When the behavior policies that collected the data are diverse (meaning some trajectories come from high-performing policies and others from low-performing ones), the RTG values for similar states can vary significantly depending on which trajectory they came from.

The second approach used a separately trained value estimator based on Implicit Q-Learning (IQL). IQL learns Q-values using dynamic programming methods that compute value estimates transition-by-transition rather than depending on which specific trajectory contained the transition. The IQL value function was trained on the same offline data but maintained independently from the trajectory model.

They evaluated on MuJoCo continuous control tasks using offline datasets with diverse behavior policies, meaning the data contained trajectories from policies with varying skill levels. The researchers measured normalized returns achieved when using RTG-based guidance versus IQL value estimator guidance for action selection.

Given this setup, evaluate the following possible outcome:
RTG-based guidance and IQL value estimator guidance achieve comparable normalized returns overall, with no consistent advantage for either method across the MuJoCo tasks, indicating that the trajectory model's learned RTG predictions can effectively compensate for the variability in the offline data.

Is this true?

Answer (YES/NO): NO